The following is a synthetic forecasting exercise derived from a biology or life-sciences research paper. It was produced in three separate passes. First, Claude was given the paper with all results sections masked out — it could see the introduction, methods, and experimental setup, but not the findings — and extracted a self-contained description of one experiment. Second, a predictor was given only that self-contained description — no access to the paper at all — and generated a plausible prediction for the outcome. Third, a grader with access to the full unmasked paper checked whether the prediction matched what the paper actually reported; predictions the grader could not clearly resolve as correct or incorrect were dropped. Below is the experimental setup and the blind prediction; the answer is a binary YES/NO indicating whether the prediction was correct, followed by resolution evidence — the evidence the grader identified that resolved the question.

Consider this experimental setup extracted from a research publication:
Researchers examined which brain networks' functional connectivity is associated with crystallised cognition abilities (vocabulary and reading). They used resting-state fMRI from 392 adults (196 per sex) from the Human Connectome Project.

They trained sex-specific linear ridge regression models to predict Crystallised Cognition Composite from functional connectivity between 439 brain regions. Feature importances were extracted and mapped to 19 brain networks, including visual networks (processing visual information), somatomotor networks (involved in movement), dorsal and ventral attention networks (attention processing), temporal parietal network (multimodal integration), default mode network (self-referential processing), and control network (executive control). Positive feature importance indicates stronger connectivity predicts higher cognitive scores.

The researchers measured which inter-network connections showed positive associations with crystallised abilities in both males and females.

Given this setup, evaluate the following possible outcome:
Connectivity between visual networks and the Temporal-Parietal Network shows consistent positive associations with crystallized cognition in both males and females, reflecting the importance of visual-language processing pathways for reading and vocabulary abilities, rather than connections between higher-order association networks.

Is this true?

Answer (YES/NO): NO